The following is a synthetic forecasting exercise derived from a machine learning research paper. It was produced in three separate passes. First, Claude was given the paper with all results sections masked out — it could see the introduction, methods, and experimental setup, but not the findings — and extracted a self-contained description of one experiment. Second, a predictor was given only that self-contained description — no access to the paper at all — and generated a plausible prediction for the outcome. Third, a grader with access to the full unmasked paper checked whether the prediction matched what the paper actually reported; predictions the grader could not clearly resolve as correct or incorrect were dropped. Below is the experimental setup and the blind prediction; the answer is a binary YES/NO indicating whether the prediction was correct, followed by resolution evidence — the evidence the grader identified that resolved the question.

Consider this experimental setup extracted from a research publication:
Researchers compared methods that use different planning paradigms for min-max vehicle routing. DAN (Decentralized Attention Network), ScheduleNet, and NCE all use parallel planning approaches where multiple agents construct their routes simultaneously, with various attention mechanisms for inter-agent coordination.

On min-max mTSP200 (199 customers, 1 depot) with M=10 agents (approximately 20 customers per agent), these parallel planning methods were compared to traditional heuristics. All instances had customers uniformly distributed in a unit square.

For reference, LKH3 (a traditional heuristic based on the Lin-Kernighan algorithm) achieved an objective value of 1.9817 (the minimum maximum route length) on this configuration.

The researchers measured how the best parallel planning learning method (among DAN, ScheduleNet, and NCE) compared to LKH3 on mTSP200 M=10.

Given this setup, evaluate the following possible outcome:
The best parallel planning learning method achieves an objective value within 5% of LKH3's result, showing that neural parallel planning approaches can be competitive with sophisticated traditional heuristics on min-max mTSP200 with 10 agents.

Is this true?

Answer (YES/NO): YES